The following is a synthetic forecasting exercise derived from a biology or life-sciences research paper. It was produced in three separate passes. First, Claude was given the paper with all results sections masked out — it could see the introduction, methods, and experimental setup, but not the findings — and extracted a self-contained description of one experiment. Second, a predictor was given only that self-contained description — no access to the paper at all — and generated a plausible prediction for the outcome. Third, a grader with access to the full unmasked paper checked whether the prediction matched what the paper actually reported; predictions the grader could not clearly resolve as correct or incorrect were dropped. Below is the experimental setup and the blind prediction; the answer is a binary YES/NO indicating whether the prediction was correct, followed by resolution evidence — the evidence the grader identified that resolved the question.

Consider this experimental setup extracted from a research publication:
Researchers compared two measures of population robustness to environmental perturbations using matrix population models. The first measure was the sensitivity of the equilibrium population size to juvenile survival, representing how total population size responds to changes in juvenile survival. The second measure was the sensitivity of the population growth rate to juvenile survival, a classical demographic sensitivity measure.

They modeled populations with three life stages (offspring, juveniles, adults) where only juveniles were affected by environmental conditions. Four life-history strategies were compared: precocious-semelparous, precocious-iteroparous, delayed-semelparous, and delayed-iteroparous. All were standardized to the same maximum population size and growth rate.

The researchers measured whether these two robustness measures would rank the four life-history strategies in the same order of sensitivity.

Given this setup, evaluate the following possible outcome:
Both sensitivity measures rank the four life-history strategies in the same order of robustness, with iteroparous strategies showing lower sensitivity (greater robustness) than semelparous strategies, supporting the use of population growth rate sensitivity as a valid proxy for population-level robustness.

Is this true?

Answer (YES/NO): YES